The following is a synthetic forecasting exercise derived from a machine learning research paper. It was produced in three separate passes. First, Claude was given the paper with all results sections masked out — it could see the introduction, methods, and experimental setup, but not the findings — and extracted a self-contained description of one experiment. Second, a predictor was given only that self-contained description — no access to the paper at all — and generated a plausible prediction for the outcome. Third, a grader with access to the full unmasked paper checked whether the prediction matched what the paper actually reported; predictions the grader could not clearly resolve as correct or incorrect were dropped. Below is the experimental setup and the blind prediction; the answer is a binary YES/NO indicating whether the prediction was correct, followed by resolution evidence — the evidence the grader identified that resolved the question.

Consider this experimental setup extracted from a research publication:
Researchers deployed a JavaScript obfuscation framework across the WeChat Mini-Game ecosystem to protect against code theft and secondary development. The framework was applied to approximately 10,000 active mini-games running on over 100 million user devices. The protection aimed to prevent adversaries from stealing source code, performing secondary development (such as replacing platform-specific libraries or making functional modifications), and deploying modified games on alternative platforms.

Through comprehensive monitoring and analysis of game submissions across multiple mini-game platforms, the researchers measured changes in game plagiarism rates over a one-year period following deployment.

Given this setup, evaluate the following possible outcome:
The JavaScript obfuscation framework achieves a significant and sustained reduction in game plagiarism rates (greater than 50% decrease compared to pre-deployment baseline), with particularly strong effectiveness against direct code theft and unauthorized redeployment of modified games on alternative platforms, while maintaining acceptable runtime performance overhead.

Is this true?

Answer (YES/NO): YES